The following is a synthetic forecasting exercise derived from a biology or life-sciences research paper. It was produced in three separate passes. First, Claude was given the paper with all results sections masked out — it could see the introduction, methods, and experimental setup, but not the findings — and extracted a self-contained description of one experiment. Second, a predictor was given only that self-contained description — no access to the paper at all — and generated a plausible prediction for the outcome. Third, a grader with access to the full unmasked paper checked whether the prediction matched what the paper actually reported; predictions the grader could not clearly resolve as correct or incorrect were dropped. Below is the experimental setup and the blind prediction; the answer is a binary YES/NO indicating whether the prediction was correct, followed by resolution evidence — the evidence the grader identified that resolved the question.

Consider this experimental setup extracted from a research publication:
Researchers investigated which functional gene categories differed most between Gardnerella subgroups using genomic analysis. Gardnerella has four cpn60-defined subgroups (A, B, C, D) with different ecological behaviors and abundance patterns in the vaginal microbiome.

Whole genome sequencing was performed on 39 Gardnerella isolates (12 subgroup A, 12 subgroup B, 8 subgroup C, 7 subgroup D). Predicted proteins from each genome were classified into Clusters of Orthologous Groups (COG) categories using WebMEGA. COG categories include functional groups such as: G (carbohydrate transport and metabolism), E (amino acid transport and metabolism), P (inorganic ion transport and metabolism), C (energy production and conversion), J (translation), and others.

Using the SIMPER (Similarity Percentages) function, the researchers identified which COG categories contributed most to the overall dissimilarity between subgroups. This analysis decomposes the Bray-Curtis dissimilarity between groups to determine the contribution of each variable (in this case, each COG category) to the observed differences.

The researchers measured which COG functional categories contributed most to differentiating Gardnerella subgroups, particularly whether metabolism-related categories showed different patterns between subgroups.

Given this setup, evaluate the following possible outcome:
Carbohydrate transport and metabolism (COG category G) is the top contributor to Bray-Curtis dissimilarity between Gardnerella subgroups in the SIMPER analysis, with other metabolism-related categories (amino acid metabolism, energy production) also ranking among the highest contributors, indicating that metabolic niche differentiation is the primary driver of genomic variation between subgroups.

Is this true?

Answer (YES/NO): NO